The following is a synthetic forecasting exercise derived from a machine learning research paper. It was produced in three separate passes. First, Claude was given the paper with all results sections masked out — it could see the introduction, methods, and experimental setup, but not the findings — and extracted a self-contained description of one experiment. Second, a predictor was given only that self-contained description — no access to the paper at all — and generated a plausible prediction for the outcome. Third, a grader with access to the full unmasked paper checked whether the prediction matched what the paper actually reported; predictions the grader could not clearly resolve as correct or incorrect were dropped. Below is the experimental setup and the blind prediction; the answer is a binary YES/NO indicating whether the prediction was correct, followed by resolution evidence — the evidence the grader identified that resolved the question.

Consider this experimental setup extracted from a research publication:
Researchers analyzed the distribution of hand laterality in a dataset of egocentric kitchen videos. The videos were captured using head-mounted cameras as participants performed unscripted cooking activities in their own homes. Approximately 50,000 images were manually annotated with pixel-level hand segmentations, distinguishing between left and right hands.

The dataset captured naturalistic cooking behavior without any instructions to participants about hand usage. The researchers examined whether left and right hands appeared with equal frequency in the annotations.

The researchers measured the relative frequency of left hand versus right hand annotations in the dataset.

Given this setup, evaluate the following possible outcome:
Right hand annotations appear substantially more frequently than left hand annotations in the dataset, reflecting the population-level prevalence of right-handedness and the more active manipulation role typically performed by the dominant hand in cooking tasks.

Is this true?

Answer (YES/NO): NO